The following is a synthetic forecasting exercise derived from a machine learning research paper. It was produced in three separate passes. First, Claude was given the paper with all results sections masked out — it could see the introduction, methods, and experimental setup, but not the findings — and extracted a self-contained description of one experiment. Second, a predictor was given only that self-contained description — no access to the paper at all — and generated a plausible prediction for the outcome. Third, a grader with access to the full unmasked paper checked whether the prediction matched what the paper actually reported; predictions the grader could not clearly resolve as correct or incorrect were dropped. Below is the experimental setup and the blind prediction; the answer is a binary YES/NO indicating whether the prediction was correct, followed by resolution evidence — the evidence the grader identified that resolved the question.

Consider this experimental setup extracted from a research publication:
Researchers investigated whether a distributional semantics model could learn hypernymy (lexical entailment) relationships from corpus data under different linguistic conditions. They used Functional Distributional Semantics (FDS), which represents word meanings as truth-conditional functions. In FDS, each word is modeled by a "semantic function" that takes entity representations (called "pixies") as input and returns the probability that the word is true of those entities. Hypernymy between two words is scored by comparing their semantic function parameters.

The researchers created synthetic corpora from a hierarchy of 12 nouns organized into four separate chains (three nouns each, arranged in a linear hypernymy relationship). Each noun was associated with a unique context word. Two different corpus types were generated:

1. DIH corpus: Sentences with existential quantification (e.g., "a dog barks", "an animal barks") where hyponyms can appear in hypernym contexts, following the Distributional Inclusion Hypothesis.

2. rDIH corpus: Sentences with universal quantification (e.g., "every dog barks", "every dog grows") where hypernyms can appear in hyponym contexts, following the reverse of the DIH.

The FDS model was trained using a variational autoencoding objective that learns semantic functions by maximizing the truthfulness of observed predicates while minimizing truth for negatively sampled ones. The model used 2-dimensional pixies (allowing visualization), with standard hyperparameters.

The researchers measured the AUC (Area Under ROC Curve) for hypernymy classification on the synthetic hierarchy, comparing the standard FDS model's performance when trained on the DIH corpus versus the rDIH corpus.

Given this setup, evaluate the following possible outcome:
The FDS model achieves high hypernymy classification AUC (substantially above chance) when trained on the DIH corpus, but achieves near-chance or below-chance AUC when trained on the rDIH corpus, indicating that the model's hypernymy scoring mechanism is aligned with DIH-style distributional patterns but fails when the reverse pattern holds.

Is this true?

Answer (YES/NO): NO